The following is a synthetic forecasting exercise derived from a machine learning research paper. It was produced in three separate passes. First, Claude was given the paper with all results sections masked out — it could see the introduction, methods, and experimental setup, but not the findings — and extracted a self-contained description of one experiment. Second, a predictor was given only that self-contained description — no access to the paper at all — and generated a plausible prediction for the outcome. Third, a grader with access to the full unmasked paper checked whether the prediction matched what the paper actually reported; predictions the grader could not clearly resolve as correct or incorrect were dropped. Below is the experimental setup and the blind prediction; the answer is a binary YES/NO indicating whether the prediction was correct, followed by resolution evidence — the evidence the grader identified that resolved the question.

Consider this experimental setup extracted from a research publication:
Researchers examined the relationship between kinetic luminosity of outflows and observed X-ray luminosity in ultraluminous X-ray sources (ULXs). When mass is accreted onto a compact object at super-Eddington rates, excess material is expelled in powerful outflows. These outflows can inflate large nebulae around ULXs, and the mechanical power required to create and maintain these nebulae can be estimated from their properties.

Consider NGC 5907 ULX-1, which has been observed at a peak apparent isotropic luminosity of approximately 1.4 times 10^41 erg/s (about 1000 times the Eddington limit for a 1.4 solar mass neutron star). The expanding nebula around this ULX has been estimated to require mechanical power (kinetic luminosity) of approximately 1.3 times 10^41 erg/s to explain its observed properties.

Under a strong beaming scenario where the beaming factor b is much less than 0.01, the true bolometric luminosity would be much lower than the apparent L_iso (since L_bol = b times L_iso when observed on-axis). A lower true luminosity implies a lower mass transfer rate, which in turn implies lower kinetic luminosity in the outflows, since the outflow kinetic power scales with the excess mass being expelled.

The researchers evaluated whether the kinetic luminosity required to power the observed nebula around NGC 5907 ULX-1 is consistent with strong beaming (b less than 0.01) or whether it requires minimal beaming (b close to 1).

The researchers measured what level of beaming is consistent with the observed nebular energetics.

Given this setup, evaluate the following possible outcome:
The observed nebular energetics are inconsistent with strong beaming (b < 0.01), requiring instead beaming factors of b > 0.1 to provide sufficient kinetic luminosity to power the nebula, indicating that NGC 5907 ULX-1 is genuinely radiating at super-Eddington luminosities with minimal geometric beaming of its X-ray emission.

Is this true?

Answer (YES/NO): NO